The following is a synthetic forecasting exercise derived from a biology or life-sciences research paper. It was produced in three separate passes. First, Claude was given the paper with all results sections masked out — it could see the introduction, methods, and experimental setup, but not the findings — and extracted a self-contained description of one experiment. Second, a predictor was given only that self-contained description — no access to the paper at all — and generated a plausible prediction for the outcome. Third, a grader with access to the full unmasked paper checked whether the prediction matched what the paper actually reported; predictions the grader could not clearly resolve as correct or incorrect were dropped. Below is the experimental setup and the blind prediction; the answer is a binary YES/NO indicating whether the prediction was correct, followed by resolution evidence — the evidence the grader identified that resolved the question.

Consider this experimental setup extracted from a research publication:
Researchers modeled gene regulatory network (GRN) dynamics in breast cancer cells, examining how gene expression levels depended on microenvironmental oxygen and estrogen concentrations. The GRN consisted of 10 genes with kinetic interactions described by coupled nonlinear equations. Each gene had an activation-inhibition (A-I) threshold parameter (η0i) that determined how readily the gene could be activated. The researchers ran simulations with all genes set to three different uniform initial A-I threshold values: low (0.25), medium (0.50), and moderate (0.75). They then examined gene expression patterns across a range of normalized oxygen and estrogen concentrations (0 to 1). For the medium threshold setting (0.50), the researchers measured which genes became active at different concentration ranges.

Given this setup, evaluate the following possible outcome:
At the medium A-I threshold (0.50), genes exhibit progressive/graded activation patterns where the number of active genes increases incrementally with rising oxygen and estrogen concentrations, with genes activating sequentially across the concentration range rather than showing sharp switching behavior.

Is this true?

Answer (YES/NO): NO